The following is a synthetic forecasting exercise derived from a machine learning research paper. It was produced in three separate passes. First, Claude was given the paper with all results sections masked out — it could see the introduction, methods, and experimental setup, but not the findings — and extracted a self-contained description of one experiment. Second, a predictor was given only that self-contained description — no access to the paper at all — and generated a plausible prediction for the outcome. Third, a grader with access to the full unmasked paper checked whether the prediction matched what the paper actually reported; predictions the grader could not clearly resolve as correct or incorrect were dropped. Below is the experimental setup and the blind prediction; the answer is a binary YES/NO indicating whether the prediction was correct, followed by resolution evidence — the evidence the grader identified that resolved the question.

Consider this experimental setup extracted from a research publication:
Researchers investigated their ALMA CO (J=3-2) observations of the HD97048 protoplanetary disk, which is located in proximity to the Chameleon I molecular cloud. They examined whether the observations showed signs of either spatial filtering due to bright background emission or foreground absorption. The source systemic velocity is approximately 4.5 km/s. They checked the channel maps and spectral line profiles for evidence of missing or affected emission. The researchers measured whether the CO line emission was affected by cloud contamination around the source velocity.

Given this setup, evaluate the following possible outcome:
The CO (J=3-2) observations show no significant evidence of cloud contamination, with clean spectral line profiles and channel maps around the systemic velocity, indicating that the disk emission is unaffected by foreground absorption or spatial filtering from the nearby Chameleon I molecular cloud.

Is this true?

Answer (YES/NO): NO